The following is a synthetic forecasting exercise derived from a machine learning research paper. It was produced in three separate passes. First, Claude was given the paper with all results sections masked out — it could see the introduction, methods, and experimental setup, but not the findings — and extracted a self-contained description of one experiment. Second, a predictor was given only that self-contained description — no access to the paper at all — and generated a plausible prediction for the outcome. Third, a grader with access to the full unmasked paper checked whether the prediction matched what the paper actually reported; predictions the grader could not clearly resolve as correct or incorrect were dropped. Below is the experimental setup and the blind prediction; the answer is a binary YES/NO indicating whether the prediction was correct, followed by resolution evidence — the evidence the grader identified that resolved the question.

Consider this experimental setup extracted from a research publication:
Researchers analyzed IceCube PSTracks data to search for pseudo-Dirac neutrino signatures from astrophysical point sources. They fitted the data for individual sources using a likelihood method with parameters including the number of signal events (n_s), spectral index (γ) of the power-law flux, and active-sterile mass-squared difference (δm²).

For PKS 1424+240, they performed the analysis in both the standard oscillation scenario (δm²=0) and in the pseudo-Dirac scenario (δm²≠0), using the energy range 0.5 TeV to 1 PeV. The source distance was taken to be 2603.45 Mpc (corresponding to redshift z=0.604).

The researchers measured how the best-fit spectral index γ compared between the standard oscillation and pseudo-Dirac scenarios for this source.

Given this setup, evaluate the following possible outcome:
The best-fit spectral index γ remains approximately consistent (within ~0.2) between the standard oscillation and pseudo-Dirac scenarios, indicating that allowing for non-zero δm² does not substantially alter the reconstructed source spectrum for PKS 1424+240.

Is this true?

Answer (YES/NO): NO